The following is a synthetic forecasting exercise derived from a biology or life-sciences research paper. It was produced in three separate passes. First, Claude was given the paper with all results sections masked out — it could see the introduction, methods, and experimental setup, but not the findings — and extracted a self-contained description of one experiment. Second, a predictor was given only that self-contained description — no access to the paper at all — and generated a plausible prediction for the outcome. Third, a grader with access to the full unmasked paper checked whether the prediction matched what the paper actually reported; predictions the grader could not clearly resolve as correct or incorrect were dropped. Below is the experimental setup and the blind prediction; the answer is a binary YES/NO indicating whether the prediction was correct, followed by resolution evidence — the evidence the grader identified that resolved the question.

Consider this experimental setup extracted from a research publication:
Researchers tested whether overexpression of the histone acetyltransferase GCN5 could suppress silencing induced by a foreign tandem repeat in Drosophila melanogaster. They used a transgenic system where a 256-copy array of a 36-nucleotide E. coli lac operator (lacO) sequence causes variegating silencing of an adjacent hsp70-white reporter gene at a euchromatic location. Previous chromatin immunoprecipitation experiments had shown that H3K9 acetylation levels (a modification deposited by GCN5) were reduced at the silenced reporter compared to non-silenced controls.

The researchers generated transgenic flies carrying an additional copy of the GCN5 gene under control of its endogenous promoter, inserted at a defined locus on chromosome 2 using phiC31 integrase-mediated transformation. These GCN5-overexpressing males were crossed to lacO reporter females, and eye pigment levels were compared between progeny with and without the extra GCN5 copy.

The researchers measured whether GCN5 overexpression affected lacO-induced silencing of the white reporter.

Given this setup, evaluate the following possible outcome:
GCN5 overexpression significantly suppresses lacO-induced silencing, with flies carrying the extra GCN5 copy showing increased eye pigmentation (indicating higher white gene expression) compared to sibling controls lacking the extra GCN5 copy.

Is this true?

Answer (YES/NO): YES